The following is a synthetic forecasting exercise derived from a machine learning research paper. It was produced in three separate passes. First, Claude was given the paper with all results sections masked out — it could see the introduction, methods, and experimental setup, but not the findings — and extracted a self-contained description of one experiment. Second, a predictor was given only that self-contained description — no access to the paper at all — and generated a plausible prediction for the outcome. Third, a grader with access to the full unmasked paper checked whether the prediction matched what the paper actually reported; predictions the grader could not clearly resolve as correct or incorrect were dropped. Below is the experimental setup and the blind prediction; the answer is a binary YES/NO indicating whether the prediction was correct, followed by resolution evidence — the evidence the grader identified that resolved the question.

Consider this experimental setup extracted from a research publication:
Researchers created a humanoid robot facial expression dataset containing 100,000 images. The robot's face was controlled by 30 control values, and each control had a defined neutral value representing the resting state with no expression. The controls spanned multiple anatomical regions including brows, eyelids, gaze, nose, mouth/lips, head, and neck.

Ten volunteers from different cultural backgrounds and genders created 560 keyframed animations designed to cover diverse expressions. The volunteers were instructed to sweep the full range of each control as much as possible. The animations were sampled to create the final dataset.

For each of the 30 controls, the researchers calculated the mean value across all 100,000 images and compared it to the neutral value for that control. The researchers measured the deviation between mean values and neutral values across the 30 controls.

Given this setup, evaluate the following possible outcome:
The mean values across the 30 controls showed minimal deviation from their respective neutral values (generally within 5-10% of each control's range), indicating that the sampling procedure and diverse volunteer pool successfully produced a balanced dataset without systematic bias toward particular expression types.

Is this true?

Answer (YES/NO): NO